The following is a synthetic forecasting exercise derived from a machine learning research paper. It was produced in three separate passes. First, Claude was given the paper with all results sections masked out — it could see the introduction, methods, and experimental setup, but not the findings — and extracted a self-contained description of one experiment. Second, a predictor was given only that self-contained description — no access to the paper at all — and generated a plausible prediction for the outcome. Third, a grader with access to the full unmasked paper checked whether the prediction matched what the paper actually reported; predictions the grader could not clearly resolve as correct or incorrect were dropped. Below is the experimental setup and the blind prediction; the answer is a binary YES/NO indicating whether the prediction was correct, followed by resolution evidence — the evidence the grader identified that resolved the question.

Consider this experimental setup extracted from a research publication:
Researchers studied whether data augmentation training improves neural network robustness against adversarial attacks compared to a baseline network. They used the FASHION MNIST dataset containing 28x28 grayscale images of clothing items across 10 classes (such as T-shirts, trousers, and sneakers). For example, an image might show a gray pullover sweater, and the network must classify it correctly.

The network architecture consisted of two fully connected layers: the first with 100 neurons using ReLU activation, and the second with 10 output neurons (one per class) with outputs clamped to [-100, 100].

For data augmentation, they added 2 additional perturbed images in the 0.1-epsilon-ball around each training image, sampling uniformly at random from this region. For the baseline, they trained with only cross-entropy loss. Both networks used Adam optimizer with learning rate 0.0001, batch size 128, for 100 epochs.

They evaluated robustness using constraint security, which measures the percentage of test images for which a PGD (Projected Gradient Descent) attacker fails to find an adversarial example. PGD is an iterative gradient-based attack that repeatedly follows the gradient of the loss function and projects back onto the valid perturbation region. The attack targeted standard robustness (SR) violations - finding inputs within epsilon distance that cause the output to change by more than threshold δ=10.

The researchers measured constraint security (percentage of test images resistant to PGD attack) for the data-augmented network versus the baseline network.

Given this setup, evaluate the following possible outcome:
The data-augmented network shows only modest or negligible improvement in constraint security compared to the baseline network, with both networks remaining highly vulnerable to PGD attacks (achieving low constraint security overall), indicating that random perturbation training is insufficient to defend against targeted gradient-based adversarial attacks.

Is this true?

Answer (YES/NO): NO